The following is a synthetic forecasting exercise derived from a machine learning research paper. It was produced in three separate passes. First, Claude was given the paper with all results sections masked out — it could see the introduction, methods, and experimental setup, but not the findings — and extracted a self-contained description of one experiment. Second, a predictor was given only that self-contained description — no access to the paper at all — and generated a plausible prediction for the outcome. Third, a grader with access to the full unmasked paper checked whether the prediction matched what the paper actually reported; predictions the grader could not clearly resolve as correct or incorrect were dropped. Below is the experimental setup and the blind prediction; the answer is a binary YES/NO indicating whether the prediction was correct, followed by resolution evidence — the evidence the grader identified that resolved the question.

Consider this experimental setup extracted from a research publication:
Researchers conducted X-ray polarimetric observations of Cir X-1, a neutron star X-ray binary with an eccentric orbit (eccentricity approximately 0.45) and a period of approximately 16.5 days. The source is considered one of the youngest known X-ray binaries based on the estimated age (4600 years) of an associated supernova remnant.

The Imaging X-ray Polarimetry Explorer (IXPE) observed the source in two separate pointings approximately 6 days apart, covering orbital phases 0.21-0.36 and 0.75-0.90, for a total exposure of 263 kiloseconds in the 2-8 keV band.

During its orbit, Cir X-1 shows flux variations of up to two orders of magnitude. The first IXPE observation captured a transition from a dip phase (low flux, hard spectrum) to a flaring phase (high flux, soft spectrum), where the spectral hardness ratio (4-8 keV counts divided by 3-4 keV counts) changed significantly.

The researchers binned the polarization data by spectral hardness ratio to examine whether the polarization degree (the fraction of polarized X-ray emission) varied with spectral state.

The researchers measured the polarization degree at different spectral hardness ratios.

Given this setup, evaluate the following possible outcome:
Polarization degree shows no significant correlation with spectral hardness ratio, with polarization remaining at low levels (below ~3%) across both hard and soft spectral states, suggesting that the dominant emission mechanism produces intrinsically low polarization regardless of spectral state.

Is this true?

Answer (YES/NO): YES